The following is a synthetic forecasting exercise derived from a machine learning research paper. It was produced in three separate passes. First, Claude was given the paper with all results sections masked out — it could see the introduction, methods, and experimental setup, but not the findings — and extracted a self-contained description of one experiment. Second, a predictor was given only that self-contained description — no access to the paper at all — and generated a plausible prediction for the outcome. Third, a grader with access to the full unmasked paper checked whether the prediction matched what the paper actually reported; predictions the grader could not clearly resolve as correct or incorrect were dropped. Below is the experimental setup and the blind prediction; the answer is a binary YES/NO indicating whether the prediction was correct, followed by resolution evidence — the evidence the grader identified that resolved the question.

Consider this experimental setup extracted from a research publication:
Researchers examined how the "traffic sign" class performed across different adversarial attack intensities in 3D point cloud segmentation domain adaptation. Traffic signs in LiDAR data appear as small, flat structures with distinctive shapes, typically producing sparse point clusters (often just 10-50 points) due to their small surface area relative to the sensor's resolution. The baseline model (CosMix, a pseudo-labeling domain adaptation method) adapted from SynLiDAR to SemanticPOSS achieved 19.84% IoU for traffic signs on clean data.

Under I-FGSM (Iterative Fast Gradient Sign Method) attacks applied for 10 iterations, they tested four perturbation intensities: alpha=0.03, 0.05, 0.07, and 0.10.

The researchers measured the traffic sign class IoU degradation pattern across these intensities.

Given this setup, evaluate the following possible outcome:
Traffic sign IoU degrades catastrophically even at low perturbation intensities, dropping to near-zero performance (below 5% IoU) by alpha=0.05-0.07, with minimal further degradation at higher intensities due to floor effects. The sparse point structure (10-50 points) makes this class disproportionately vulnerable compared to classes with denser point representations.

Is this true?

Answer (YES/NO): NO